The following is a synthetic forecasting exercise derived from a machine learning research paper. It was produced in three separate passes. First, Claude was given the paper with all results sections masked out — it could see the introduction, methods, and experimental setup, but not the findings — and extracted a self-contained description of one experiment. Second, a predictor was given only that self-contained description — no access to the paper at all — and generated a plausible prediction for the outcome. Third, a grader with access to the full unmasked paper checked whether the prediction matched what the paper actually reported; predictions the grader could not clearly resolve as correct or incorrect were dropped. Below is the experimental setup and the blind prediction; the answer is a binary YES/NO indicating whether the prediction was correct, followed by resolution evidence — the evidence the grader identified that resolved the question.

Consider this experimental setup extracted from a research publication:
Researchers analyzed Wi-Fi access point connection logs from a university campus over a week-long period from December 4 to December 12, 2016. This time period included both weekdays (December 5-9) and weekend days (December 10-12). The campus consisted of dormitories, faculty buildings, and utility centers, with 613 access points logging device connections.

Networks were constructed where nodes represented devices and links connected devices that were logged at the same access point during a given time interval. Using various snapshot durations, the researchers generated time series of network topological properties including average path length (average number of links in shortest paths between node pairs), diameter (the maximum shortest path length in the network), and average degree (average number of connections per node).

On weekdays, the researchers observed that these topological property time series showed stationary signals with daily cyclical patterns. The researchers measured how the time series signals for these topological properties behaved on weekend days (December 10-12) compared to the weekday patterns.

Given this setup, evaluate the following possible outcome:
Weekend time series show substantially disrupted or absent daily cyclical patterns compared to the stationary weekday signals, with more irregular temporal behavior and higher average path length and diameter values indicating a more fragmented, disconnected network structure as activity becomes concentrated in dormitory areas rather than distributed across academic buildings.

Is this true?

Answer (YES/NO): NO